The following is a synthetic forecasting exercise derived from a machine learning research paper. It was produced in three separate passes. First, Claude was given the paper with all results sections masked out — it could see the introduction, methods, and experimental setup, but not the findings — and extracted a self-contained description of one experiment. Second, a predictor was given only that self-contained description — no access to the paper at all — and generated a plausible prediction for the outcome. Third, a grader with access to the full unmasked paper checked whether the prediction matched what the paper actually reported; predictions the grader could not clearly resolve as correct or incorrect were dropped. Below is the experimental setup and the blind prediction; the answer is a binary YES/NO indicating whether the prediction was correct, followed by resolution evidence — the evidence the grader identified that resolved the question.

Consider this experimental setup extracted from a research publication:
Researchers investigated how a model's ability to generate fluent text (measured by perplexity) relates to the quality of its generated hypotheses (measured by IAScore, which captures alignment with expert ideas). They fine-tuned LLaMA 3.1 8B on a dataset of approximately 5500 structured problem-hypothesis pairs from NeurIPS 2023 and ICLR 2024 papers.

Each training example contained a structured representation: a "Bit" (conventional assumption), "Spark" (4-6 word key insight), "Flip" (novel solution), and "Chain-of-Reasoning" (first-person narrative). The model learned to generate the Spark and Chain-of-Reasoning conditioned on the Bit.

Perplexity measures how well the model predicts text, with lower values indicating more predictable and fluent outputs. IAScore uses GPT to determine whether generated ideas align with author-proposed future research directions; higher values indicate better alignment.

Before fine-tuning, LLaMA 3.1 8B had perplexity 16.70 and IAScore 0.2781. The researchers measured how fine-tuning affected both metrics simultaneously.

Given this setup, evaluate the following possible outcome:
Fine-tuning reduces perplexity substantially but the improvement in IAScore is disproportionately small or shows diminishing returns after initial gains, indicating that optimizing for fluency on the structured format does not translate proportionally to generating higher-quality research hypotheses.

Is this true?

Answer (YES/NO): NO